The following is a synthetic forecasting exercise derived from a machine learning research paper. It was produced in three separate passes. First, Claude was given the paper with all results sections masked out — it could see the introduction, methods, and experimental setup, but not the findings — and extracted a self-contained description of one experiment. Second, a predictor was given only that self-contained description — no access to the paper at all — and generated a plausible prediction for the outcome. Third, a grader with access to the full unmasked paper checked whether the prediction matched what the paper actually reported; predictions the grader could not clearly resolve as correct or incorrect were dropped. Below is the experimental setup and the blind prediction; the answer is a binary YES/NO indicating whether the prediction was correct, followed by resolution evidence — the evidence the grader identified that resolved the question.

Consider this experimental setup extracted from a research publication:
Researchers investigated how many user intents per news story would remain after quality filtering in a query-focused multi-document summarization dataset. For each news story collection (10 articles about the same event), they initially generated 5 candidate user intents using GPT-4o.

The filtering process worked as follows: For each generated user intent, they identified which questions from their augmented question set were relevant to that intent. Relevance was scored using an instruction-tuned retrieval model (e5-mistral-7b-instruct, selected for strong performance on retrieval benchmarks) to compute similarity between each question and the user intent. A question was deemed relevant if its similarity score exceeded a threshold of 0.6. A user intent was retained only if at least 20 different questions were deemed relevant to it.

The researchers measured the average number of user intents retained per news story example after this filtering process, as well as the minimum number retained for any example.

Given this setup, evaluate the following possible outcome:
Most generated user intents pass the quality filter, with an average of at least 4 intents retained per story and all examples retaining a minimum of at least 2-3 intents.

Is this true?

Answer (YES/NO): YES